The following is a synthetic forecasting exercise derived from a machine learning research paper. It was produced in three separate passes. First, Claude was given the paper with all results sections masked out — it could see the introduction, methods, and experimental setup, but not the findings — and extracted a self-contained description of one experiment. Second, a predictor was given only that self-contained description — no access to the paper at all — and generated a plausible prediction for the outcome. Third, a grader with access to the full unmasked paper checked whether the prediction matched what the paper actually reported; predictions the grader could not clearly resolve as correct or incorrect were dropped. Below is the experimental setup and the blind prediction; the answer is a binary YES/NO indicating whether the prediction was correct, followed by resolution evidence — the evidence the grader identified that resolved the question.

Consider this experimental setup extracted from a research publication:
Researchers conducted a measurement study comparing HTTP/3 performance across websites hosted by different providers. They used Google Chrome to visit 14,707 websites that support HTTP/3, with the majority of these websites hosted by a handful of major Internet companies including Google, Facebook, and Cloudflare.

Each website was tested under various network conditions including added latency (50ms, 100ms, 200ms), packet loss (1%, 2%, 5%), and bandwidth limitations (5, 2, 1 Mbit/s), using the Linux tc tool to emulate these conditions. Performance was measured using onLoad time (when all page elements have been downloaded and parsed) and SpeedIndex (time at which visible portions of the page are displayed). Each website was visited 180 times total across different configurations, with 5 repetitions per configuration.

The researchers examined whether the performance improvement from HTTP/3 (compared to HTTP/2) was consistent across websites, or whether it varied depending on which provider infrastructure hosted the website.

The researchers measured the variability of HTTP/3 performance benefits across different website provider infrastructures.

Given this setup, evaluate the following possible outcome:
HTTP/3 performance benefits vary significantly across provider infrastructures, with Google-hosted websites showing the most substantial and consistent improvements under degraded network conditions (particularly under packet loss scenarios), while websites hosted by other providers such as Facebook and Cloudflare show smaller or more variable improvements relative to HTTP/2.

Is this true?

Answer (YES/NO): NO